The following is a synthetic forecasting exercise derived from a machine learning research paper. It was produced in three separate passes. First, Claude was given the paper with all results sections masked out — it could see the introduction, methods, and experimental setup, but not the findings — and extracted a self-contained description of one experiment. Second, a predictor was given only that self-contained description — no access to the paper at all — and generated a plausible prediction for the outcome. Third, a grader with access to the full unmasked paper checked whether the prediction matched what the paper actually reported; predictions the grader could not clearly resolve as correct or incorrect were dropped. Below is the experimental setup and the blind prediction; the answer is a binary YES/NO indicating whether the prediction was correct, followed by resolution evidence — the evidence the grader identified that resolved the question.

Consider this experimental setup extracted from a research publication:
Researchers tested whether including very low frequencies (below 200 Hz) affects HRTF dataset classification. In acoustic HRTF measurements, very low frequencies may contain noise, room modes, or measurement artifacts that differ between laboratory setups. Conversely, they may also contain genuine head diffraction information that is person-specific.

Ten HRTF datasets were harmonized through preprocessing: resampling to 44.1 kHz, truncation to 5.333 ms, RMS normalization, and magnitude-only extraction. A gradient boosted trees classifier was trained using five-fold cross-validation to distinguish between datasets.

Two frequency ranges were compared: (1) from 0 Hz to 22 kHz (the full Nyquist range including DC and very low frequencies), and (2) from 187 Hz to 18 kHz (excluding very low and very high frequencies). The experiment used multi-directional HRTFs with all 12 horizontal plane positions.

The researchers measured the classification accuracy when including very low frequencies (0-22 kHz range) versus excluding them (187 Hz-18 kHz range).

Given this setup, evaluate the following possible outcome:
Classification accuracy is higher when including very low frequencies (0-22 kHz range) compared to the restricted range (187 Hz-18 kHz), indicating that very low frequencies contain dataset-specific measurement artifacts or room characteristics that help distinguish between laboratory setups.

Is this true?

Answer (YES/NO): YES